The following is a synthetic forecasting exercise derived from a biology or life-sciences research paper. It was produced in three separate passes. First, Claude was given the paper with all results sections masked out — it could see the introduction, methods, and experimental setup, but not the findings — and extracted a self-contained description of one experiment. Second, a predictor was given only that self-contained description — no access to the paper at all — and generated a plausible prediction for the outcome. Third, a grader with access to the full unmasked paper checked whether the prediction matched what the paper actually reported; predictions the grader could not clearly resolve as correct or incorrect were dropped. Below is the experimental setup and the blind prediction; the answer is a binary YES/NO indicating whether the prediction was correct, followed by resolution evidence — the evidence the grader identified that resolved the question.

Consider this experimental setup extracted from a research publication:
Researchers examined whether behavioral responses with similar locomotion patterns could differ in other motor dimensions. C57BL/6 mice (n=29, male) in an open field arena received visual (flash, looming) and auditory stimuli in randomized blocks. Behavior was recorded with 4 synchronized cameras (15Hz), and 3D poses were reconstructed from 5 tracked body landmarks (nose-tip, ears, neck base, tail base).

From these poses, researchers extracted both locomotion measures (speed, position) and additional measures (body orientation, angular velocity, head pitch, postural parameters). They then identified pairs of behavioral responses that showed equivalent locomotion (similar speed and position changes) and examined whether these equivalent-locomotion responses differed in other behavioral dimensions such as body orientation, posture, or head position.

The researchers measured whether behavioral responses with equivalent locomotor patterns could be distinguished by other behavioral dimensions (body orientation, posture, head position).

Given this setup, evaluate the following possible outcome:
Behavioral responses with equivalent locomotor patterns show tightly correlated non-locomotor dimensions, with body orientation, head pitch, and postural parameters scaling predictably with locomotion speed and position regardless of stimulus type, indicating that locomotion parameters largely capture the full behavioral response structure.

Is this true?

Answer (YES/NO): NO